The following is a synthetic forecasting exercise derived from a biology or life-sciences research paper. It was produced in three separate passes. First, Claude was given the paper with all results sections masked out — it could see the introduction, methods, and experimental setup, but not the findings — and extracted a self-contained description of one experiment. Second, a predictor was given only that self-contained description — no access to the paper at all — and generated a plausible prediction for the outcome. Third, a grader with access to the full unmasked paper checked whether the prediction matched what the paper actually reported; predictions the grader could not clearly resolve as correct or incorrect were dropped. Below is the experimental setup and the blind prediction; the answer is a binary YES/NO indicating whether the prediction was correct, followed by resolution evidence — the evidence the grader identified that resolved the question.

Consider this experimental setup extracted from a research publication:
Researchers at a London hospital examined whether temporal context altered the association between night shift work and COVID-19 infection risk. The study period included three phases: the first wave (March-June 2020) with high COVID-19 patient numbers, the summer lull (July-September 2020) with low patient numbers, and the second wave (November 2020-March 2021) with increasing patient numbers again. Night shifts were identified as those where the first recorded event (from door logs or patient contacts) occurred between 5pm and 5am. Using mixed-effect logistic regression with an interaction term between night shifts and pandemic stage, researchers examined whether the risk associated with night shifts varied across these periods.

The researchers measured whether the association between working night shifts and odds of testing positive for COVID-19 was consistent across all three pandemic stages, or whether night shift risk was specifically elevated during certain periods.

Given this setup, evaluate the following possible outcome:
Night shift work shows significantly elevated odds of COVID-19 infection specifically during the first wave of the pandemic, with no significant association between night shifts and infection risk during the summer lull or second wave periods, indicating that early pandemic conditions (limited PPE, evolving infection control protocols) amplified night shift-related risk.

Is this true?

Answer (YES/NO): NO